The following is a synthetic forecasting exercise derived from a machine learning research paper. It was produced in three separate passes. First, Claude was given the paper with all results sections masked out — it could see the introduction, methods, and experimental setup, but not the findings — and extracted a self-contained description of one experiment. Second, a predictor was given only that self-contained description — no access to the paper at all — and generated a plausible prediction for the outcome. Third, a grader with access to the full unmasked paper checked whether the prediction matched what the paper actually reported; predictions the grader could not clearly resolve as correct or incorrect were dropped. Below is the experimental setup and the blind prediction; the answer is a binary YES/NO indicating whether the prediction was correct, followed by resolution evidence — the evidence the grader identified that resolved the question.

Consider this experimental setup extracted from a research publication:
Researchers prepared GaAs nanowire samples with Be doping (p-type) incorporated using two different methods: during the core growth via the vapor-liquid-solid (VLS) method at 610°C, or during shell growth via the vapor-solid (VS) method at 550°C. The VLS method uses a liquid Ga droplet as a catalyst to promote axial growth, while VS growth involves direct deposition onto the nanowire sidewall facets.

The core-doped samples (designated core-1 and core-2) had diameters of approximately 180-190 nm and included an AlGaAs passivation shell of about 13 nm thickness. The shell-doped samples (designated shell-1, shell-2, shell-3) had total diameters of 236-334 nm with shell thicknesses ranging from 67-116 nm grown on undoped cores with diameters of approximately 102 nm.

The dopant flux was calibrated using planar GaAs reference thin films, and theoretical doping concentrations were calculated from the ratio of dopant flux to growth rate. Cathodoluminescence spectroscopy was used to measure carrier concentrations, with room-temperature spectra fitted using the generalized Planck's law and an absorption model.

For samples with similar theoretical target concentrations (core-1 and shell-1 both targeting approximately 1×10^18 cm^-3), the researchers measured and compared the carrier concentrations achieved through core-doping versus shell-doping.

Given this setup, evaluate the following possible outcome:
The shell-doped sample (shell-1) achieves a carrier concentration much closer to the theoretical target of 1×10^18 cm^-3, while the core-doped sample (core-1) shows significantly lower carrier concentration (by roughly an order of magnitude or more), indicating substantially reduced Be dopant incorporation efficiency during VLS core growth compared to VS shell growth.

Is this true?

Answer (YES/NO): NO